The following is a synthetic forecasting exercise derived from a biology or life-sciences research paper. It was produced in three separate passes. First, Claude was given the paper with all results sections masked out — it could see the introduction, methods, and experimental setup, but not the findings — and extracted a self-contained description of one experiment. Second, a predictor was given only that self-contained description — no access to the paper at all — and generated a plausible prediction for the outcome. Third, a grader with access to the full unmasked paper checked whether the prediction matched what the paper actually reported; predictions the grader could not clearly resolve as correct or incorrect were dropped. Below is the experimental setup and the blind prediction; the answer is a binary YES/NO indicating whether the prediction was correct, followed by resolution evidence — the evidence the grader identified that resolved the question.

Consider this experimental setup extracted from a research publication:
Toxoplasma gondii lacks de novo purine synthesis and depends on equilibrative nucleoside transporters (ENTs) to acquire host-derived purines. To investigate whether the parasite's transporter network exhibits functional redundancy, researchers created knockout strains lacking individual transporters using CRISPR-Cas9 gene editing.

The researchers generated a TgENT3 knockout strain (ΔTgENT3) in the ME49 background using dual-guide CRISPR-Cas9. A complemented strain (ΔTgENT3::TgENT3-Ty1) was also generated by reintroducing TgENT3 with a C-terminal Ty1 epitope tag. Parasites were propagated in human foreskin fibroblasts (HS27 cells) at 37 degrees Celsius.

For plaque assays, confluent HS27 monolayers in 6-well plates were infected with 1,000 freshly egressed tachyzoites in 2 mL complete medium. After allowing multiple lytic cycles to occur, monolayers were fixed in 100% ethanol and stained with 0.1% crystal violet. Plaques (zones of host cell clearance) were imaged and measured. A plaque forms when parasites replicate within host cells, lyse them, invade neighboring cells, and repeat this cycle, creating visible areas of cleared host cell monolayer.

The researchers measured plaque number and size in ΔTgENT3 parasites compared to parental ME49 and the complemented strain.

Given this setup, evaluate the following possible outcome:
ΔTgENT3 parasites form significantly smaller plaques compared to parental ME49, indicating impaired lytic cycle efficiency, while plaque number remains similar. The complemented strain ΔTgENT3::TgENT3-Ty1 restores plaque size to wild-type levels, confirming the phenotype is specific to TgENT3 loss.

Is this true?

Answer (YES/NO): NO